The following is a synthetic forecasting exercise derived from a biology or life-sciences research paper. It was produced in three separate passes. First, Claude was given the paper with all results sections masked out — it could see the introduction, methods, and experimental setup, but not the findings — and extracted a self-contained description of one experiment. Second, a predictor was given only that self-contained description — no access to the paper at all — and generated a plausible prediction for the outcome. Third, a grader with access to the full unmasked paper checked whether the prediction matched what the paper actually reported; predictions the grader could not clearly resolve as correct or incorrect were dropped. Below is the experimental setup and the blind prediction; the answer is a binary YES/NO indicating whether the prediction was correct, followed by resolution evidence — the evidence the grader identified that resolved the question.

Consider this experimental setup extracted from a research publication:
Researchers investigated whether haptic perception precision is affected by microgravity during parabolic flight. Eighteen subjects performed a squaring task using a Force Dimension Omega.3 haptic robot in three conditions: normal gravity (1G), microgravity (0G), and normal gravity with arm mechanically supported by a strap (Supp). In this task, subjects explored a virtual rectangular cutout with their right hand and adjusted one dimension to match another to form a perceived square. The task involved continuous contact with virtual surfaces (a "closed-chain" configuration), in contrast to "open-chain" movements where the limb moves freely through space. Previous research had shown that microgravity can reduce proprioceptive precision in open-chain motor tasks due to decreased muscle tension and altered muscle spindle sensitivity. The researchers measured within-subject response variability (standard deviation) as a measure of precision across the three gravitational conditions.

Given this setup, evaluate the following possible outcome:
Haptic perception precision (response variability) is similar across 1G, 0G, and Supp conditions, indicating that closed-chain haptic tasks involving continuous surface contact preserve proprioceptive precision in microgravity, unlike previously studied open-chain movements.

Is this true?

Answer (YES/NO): YES